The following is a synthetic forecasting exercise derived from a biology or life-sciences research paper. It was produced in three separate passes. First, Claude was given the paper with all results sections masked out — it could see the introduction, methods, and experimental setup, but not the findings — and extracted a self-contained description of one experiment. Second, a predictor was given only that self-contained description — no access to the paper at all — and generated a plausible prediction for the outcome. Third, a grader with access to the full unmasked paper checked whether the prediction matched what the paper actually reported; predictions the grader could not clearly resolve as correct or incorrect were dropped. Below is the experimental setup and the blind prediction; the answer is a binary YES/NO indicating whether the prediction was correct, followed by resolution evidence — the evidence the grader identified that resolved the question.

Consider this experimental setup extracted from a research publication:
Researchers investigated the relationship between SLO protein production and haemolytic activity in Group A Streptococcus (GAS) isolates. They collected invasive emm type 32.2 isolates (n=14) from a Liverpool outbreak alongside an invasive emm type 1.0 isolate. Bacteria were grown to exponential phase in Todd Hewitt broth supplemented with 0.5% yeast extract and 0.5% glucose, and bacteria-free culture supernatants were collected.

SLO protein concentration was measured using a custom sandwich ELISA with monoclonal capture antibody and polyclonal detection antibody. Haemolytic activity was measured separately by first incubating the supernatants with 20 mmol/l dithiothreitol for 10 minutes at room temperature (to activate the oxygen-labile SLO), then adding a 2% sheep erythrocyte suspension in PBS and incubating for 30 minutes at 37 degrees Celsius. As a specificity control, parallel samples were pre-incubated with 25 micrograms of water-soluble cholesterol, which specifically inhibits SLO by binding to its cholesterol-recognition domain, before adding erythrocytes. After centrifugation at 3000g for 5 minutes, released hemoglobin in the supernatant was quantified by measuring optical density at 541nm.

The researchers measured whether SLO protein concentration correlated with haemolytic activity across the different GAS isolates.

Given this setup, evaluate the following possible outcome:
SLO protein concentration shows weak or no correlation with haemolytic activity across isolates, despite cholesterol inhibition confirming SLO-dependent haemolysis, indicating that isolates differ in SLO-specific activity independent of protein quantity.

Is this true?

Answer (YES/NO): NO